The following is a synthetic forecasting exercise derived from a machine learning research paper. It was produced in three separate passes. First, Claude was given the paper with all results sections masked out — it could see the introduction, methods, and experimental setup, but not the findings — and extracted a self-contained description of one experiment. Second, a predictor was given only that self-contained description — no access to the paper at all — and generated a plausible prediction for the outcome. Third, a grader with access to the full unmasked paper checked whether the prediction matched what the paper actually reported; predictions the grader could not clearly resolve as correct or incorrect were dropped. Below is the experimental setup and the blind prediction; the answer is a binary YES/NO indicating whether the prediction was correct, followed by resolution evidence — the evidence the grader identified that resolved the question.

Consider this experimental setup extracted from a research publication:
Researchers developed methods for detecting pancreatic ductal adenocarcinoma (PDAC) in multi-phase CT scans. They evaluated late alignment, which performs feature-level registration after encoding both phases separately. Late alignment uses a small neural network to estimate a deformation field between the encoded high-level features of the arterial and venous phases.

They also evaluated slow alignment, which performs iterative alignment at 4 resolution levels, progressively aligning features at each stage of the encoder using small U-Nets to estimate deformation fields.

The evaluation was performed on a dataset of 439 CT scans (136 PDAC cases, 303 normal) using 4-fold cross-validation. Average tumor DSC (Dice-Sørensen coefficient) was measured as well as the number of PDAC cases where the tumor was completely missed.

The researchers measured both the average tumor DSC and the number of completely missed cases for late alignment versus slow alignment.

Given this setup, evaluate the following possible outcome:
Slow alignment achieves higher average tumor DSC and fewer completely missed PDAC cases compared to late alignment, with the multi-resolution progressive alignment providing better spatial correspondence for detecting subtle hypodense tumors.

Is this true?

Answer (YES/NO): NO